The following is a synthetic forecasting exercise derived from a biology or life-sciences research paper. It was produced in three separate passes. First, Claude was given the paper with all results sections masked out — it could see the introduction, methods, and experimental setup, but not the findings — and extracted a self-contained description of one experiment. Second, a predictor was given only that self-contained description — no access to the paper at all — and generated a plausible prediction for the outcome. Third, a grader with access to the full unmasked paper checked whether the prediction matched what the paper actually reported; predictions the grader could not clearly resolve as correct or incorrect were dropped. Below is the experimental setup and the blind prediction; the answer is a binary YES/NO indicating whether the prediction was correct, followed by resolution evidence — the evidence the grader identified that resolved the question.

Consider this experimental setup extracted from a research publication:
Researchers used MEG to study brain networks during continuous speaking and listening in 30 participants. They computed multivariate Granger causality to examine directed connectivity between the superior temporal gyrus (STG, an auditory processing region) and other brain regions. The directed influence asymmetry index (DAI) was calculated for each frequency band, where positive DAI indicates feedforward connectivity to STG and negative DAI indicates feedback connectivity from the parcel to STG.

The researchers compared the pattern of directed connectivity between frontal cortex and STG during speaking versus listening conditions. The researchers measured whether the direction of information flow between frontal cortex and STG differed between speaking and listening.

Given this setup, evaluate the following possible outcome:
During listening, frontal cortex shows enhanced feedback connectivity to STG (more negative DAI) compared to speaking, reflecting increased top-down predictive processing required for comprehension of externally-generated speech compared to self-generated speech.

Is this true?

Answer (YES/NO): NO